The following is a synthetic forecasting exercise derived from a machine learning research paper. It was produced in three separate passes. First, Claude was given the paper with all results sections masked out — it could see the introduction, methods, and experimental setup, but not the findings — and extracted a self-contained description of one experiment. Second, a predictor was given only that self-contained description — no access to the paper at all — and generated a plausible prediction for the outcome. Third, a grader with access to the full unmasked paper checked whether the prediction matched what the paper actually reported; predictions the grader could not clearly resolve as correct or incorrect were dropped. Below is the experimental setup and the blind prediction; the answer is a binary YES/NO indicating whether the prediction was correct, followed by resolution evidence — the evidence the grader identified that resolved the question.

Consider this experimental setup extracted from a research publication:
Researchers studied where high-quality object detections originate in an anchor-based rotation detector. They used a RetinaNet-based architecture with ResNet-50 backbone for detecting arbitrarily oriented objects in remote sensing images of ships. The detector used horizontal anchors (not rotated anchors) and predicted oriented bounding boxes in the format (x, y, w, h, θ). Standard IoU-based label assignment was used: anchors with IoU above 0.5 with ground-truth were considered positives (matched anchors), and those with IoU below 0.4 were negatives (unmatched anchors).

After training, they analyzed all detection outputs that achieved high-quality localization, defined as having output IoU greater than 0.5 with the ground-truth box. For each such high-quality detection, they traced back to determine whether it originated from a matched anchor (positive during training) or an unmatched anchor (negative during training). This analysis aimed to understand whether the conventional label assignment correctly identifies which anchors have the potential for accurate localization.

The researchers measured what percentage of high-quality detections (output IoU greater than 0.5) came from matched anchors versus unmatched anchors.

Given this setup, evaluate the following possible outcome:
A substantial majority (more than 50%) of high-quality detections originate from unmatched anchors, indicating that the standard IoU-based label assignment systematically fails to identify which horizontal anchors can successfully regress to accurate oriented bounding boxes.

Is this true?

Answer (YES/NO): YES